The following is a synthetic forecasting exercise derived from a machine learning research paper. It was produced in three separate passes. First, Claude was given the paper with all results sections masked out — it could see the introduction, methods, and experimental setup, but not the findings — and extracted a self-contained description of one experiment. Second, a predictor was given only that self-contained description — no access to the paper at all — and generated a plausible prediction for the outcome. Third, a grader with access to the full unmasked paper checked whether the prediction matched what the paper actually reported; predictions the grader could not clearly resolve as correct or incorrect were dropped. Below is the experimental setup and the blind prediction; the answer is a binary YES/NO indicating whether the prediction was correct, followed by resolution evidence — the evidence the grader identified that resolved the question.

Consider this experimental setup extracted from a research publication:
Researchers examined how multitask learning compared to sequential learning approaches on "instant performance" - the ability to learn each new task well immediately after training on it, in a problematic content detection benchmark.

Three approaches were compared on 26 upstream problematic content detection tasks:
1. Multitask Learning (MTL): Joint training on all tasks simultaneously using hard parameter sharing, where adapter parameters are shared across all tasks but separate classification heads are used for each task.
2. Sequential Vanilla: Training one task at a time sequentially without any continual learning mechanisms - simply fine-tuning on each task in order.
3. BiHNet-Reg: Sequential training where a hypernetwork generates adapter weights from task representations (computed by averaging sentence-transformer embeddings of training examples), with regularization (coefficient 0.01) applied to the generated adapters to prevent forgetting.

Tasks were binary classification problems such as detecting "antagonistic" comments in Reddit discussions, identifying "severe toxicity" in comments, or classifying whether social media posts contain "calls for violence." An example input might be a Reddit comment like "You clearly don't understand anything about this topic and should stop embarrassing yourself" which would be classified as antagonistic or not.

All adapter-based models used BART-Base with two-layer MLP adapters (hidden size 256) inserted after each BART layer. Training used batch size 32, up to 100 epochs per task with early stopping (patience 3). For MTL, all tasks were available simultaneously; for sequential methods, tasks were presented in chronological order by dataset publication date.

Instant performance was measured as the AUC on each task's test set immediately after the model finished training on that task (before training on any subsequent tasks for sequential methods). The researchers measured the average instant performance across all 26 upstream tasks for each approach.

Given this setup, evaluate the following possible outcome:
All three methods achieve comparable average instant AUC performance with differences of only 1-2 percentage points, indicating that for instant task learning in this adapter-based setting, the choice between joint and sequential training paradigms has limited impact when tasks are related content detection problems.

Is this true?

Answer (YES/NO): NO